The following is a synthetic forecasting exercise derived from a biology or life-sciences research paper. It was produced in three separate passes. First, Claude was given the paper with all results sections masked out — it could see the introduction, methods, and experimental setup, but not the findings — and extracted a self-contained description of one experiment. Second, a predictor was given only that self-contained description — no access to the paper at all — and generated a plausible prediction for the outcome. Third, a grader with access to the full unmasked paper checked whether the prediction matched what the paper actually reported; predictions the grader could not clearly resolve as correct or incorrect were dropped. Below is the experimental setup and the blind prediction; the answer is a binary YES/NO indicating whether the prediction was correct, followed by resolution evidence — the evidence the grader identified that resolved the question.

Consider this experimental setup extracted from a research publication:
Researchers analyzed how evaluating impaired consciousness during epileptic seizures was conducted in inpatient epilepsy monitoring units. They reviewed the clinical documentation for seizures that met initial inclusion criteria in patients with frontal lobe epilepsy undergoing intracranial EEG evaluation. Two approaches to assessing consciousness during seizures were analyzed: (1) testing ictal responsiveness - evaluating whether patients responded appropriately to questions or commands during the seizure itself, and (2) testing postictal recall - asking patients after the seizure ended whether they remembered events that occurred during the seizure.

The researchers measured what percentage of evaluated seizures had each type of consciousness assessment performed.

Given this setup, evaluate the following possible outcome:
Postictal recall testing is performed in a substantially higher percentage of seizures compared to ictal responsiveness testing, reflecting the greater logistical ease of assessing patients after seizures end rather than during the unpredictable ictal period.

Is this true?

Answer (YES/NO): NO